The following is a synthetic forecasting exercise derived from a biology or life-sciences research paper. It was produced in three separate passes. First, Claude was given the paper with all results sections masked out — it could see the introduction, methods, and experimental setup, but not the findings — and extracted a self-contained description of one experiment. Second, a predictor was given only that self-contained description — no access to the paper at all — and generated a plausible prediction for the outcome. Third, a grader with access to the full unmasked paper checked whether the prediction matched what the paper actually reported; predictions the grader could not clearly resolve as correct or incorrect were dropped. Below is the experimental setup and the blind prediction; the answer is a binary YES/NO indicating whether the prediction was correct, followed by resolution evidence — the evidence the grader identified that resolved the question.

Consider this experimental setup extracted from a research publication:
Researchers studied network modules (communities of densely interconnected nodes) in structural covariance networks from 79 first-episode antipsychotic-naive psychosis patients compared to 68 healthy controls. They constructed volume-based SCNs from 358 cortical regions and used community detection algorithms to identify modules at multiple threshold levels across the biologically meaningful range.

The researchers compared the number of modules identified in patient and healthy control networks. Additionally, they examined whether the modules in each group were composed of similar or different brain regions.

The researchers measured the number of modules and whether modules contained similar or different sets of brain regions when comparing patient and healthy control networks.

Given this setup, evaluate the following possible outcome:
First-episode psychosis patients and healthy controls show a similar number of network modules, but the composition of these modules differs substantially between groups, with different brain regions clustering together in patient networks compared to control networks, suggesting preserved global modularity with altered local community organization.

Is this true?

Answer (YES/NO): NO